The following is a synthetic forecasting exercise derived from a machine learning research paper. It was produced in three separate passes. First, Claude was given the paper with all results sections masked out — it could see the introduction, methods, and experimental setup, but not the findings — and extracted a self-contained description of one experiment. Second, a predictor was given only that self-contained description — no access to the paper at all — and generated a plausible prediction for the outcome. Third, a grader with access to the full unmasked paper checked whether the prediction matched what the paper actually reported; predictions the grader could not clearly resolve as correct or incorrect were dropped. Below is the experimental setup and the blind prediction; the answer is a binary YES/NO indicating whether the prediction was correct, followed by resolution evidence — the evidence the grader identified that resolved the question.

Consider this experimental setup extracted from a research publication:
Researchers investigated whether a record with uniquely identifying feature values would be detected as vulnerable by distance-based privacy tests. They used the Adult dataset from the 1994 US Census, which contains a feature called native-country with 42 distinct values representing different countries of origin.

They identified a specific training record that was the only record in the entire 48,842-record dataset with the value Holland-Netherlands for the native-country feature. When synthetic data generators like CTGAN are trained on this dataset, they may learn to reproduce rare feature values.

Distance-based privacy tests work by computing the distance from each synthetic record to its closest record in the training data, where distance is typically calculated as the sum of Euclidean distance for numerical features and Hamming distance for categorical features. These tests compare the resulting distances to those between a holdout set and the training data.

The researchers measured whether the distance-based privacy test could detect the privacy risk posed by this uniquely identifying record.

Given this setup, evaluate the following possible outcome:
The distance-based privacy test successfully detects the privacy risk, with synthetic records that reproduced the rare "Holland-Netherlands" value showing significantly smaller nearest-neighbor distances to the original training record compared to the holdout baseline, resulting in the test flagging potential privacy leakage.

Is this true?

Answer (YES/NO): NO